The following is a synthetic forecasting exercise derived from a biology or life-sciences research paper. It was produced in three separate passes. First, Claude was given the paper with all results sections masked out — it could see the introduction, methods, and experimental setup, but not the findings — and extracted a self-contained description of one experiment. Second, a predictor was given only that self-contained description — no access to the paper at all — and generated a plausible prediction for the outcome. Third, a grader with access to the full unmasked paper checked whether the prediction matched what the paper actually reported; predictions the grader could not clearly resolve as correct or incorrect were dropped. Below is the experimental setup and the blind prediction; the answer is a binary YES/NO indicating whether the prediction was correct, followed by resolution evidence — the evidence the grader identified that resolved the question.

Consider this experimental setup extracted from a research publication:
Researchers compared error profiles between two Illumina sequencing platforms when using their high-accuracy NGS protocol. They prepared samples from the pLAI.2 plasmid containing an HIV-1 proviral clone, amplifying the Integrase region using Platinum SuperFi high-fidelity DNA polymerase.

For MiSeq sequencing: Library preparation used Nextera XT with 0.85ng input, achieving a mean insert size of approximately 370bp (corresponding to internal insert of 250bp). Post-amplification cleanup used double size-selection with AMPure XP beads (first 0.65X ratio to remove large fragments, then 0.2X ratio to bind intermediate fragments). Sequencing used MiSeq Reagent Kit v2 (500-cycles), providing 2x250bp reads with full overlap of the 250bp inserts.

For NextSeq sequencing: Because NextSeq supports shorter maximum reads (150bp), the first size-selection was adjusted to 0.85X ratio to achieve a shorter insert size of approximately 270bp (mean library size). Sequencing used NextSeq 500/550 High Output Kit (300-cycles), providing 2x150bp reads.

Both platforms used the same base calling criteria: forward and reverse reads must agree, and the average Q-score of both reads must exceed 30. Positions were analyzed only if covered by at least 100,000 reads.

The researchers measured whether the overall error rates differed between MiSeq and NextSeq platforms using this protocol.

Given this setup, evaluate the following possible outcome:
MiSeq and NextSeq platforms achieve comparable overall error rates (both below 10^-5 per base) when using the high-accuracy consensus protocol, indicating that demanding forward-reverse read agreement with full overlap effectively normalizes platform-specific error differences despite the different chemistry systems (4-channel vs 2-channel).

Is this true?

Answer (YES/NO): NO